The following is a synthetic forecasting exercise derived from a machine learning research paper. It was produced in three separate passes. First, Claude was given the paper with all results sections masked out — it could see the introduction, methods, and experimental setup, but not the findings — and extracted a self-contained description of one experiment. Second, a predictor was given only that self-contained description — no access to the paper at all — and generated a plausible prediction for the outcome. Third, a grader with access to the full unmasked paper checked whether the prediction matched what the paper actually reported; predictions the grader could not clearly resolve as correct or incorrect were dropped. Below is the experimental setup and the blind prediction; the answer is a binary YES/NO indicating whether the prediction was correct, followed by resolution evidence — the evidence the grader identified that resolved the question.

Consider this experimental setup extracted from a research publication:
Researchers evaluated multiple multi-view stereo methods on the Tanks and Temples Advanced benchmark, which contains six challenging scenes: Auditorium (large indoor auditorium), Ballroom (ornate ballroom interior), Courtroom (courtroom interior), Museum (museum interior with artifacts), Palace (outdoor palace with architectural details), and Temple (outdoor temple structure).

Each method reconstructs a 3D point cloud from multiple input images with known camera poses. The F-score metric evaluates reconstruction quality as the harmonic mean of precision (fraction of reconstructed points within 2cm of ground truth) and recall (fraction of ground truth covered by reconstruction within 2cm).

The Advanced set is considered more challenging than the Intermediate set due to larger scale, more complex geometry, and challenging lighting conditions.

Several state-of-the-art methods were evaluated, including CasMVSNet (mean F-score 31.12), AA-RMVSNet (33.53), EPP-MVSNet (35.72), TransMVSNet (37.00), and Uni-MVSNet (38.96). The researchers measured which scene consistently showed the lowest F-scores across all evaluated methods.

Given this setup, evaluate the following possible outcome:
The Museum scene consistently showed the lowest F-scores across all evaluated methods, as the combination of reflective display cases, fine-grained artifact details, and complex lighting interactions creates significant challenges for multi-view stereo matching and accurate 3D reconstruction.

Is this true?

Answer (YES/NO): NO